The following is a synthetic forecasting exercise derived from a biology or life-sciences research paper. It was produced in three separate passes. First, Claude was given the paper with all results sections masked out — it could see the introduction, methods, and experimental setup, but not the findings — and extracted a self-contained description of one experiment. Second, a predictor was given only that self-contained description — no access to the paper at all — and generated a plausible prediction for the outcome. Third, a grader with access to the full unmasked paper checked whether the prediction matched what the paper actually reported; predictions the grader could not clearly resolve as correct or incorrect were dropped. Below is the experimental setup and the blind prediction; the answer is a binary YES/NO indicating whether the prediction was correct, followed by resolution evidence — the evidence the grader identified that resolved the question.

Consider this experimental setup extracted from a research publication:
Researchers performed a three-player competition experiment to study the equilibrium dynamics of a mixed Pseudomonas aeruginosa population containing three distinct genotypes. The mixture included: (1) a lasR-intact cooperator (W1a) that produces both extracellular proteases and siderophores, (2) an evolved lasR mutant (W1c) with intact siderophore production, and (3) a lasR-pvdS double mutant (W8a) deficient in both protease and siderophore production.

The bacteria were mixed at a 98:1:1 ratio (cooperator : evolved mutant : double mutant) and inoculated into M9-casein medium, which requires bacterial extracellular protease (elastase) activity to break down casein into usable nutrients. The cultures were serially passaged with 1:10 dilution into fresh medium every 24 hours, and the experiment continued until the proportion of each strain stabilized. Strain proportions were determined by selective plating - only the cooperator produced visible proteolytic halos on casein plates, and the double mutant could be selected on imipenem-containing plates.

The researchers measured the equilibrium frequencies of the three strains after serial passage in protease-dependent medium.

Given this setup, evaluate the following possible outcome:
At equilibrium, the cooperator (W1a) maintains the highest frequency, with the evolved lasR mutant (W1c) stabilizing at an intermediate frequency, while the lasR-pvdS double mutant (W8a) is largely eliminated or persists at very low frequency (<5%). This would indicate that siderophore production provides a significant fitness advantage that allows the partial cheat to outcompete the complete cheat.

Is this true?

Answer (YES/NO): NO